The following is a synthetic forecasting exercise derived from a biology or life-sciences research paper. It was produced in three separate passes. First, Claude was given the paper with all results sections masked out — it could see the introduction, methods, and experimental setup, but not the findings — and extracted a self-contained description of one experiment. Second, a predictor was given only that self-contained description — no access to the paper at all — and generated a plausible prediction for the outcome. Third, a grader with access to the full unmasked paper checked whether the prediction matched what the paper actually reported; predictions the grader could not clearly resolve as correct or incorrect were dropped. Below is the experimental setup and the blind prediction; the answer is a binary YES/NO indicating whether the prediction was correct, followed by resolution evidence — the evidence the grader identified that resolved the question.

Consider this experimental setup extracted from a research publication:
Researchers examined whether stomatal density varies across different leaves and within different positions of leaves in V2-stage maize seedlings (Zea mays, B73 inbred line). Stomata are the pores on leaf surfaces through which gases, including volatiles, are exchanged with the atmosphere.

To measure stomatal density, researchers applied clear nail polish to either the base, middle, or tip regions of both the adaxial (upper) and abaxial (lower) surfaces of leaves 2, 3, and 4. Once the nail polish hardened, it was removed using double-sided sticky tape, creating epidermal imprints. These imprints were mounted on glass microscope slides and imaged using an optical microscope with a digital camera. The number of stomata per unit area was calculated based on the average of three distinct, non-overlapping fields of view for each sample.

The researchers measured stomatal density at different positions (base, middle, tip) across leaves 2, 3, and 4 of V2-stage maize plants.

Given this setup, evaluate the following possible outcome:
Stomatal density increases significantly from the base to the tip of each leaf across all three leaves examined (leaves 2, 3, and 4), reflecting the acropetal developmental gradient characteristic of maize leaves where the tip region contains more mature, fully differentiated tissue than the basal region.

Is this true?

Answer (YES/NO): NO